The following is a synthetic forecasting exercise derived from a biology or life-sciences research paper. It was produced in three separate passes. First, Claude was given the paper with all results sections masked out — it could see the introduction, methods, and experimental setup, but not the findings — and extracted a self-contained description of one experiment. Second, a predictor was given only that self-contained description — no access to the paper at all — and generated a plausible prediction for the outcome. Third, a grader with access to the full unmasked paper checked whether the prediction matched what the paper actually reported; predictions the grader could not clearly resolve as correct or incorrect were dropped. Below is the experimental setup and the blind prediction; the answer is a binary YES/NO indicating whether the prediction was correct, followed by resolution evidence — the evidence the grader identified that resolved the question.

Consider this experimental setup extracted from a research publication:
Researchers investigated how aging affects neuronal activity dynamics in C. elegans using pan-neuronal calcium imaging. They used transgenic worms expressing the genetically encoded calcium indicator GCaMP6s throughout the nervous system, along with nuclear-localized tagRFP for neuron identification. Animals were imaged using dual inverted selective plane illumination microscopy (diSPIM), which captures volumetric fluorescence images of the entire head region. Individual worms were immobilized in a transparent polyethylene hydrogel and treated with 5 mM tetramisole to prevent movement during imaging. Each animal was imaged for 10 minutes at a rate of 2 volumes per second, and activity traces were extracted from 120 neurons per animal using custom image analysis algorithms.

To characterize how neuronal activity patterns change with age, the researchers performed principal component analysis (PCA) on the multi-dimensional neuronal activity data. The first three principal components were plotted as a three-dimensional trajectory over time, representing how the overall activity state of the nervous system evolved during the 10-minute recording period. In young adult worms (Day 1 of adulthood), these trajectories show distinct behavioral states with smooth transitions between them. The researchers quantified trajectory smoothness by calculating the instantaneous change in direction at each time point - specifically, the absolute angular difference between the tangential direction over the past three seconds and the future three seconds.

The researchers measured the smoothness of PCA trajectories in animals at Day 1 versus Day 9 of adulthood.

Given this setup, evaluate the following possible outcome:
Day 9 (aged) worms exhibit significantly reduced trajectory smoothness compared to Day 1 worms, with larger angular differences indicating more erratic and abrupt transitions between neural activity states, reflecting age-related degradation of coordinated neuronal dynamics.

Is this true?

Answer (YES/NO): YES